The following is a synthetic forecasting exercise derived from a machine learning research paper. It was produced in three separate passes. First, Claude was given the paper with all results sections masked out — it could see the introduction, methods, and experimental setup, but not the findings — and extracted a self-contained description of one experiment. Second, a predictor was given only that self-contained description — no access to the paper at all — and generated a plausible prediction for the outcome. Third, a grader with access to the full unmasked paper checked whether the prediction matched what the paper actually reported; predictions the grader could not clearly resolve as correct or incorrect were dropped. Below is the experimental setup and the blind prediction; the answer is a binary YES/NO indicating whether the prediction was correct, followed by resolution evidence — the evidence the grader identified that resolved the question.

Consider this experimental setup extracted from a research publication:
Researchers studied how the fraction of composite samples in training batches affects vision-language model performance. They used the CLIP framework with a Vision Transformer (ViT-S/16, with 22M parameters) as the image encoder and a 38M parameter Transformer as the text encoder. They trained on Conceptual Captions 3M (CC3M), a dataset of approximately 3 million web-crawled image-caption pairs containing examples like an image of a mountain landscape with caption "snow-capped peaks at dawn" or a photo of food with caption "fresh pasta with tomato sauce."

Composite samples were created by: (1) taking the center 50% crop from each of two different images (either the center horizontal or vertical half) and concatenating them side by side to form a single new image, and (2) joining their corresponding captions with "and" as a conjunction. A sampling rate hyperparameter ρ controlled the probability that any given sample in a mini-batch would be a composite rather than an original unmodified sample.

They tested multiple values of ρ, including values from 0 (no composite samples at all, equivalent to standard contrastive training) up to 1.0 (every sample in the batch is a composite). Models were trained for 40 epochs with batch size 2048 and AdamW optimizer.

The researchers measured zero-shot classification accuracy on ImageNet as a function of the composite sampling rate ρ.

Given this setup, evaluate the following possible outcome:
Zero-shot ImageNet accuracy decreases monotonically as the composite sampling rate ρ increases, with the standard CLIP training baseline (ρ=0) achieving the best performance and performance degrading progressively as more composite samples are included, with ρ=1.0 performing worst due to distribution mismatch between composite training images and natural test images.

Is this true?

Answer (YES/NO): NO